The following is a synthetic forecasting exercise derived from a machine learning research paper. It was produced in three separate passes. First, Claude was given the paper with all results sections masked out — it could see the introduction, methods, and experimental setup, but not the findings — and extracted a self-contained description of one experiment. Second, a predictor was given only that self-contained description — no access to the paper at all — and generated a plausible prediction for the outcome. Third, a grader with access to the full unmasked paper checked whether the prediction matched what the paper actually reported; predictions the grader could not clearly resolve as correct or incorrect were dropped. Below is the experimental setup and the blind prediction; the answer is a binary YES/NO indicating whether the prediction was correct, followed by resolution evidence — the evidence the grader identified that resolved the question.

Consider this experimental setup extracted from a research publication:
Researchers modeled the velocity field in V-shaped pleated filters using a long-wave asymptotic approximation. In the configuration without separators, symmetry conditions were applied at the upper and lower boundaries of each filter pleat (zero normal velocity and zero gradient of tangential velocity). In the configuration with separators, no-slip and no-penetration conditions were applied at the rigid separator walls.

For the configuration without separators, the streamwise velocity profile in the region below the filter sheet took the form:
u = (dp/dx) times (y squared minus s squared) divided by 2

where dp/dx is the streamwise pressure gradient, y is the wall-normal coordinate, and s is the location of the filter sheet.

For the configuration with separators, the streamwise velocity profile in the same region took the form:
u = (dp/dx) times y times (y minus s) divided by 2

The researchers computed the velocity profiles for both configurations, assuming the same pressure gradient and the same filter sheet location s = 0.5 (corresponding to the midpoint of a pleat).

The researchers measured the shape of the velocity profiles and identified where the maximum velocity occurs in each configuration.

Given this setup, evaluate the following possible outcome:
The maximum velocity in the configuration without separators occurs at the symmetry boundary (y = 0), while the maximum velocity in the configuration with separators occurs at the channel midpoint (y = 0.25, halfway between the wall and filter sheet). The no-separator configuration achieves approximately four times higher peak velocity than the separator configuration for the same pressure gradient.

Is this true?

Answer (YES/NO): YES